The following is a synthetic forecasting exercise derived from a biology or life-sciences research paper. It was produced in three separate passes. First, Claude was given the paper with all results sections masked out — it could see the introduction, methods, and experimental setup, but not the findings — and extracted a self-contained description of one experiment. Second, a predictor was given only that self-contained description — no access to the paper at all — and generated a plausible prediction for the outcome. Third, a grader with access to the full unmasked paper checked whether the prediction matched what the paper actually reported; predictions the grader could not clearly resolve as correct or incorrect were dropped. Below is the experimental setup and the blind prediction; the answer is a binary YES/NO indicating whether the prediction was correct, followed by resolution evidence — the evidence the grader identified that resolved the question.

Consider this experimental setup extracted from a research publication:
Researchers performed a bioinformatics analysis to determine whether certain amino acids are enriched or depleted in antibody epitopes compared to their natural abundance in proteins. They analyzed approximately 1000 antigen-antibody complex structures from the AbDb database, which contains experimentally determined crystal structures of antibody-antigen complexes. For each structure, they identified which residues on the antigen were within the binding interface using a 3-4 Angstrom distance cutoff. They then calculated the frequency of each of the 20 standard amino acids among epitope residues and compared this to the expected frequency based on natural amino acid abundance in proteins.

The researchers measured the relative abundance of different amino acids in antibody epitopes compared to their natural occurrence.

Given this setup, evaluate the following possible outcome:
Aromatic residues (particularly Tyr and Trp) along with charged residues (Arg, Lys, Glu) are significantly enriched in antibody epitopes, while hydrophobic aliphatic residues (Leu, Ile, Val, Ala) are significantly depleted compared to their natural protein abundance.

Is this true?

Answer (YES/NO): NO